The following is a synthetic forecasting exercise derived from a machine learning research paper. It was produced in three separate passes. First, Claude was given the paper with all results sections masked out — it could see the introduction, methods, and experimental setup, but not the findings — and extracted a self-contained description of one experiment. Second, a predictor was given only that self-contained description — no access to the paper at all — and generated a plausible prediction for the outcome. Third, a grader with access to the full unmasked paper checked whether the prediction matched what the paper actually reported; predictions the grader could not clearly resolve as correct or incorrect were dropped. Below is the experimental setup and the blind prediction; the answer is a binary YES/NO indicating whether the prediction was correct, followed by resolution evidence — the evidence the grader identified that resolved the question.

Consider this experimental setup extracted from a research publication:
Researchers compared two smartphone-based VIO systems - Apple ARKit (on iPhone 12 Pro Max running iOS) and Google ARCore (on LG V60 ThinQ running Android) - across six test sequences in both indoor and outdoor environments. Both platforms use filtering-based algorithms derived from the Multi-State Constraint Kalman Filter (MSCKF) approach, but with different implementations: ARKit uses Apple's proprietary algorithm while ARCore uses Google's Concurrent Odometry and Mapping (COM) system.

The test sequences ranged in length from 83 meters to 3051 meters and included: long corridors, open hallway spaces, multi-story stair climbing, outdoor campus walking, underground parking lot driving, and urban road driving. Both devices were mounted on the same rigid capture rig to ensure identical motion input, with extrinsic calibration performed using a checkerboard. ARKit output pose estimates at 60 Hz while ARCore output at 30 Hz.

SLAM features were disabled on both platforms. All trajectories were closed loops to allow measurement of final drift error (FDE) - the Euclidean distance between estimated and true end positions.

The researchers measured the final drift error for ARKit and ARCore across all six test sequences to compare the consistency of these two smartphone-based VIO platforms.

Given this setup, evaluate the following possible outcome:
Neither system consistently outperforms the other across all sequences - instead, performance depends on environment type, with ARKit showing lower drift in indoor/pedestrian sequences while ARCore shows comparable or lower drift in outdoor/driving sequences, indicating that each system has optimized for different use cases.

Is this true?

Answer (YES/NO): NO